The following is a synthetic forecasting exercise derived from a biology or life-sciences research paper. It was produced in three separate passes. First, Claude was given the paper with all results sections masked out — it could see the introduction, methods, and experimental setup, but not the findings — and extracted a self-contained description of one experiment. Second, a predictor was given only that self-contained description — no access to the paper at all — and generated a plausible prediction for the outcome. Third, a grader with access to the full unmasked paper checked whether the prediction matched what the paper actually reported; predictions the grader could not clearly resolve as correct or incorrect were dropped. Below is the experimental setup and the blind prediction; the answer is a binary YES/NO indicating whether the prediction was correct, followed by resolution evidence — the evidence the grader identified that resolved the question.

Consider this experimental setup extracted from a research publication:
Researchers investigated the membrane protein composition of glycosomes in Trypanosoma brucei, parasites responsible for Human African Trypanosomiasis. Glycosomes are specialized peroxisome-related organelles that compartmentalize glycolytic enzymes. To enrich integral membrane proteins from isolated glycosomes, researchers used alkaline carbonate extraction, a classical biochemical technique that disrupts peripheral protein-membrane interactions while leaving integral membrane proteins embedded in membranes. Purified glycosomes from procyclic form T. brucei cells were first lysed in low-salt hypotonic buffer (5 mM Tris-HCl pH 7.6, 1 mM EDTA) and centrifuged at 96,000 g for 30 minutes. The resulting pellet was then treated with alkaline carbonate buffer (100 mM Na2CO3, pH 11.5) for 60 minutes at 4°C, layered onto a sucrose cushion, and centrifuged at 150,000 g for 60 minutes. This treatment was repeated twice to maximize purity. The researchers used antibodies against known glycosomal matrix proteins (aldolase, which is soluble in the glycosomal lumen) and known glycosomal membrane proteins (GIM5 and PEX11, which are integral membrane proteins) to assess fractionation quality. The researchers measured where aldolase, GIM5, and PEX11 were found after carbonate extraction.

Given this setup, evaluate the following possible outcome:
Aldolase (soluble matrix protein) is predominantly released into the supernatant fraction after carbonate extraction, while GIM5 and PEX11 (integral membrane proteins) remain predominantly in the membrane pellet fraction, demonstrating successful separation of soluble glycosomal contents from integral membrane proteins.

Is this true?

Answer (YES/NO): NO